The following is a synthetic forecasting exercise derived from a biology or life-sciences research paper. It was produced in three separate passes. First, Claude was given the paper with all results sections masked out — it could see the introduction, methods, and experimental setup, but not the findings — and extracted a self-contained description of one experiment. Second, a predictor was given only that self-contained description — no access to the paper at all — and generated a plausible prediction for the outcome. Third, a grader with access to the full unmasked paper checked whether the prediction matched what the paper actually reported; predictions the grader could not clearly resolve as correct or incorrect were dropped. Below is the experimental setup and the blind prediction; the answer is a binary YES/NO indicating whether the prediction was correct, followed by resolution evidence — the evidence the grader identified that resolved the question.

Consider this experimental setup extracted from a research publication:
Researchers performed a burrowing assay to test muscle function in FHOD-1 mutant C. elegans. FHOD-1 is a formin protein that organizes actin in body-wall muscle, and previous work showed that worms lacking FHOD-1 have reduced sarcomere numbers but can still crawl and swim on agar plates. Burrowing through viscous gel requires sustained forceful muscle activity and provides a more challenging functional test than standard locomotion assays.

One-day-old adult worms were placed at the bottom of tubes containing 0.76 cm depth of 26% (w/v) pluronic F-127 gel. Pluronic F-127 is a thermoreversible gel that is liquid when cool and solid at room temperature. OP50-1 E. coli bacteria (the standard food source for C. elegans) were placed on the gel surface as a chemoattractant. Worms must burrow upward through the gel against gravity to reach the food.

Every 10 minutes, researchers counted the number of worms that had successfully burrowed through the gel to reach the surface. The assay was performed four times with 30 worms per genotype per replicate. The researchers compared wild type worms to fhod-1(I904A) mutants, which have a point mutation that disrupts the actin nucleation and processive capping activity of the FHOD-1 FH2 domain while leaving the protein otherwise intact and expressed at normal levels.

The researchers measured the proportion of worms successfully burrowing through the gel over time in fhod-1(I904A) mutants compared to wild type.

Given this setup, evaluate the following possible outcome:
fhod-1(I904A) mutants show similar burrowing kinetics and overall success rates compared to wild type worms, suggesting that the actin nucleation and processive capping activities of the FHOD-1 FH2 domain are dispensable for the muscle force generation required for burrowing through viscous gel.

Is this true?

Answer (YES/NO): NO